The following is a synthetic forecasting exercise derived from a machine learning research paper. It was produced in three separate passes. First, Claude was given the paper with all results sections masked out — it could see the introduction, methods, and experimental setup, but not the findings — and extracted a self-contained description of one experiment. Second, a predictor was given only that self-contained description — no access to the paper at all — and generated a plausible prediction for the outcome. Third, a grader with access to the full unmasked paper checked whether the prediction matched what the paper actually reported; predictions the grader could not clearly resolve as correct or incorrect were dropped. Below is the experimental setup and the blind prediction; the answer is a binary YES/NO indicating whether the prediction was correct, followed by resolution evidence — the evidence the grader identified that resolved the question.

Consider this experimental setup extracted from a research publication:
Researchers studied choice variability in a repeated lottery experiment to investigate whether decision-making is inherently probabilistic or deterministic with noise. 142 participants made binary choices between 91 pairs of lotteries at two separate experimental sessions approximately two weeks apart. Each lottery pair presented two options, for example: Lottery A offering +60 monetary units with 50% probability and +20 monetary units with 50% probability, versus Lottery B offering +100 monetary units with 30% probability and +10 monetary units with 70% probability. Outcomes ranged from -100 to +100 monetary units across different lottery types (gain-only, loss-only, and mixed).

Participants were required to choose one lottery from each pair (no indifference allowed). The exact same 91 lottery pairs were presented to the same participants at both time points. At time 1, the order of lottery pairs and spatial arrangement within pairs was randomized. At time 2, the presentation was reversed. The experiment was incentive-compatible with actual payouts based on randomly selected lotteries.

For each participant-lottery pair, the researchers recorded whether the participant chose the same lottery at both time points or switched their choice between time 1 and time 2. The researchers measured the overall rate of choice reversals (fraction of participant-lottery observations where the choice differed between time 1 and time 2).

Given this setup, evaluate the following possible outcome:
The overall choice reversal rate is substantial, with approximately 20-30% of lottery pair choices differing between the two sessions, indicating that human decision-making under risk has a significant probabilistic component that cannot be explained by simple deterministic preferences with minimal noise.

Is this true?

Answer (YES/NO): YES